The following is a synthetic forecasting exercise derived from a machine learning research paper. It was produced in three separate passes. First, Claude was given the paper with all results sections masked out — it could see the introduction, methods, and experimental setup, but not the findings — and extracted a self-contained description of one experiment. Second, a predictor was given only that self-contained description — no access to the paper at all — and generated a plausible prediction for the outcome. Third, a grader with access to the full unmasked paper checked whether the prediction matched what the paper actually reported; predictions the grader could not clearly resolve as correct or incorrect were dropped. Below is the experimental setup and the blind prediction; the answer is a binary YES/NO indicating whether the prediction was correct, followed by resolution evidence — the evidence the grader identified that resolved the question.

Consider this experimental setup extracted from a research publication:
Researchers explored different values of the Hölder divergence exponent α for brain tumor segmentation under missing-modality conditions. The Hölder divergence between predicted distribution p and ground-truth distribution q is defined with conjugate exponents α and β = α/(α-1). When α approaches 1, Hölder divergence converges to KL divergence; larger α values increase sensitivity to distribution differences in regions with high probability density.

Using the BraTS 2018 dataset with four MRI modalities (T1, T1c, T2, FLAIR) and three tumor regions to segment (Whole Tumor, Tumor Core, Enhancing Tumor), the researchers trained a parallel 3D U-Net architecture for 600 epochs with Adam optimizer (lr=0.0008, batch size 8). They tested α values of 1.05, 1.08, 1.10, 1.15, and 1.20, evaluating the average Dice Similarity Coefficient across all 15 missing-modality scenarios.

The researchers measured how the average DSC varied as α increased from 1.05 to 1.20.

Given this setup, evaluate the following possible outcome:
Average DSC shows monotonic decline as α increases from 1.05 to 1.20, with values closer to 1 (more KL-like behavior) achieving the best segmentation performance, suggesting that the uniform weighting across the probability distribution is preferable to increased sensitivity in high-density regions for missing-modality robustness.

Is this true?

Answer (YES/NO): NO